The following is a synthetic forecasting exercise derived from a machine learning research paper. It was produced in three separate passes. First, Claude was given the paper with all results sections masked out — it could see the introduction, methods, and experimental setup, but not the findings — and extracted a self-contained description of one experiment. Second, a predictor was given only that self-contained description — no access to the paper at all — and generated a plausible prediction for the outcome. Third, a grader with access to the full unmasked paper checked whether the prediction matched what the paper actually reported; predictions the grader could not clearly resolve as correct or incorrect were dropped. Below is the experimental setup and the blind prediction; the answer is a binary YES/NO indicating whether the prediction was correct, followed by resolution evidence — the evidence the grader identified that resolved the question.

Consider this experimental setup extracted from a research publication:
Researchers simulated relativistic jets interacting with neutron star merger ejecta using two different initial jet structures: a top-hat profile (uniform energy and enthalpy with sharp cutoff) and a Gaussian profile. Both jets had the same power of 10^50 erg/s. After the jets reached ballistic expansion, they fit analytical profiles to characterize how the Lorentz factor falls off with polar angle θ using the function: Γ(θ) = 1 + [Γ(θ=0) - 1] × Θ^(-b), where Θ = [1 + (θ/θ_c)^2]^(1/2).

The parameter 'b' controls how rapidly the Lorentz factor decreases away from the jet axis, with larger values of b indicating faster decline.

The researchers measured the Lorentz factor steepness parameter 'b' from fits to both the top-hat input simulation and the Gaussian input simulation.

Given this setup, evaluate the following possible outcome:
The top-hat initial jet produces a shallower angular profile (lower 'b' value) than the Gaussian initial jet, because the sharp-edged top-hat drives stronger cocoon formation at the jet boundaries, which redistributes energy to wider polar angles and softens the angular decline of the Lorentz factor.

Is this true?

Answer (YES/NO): NO